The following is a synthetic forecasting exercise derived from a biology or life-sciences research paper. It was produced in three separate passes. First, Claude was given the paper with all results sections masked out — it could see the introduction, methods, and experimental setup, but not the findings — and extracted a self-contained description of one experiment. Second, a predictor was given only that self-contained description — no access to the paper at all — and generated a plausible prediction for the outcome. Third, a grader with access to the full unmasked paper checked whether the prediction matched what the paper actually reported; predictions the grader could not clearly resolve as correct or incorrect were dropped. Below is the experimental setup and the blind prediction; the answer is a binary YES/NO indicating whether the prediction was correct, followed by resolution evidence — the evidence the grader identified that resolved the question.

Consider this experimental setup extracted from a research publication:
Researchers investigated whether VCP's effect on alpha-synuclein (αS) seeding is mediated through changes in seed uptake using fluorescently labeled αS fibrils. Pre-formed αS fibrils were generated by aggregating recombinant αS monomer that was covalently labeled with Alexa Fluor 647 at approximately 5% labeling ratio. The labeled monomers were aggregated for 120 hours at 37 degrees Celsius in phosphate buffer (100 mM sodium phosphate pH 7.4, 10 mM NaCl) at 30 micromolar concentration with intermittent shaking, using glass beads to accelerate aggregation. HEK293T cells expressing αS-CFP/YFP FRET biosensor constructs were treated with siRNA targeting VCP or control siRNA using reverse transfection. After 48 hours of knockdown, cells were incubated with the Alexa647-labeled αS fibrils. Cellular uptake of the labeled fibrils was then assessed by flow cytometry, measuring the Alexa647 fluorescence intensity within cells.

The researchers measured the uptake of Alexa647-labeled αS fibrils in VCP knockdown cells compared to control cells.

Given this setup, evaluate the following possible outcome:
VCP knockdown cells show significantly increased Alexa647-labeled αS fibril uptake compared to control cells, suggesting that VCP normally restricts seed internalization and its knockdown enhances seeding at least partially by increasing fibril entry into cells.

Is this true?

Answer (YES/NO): NO